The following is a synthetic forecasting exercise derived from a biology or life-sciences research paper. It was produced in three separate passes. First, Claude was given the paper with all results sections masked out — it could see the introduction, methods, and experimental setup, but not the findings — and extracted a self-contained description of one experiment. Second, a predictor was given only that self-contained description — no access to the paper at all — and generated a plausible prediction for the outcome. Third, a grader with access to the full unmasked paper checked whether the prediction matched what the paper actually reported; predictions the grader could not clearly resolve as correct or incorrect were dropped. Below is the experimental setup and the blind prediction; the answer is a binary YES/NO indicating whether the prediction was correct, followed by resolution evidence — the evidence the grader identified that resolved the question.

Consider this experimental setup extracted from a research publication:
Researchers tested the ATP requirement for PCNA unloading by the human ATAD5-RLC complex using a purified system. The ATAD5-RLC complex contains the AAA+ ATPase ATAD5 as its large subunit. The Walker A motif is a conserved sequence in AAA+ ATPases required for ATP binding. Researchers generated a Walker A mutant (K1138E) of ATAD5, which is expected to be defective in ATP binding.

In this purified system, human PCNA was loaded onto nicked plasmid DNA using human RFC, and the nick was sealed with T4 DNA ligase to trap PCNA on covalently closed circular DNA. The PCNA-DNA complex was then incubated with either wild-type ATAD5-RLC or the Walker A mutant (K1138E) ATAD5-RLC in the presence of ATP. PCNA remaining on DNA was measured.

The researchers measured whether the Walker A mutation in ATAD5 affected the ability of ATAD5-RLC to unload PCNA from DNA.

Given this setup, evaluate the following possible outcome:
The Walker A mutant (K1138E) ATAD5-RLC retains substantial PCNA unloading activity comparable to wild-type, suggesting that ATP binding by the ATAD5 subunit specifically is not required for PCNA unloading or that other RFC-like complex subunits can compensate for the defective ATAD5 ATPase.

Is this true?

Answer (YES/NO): NO